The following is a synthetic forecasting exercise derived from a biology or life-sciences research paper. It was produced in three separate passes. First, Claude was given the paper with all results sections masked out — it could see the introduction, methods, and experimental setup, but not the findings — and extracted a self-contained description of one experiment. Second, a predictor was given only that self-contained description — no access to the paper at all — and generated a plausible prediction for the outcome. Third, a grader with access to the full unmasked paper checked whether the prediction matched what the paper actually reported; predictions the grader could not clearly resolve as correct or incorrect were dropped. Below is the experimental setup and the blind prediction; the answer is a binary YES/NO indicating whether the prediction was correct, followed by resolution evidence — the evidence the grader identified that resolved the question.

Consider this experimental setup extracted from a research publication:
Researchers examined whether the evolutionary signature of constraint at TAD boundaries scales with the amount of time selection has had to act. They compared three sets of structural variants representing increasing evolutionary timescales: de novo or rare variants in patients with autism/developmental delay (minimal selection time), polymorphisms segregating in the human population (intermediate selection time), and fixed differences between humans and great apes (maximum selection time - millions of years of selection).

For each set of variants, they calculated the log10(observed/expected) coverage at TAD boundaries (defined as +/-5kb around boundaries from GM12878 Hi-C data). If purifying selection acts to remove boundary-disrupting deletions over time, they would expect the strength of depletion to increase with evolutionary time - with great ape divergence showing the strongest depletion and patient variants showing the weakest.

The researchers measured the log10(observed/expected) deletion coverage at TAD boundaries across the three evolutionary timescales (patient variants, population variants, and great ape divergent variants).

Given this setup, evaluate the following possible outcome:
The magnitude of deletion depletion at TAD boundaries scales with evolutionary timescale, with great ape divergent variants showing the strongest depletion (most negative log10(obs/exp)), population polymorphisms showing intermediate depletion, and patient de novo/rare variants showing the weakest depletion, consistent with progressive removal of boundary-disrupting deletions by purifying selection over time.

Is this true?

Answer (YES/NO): NO